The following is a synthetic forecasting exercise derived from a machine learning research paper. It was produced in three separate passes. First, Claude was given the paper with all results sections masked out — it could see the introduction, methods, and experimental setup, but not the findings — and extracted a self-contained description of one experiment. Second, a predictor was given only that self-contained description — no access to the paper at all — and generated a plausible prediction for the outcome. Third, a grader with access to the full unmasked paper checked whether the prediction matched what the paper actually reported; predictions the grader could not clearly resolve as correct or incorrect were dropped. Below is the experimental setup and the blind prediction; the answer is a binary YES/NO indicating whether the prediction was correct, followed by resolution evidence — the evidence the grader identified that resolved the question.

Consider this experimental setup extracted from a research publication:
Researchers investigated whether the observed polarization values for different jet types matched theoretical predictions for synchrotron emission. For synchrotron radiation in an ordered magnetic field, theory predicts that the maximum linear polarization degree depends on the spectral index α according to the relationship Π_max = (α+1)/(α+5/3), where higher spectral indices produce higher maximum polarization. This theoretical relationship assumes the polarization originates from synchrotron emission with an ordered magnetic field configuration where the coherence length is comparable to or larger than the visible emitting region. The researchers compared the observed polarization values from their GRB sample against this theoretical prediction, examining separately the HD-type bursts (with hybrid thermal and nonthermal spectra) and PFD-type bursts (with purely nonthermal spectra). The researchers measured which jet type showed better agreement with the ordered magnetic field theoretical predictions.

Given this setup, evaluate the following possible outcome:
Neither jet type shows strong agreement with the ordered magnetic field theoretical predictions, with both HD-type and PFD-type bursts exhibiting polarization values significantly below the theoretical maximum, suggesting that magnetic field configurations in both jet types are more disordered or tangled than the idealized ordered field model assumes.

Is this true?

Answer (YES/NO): NO